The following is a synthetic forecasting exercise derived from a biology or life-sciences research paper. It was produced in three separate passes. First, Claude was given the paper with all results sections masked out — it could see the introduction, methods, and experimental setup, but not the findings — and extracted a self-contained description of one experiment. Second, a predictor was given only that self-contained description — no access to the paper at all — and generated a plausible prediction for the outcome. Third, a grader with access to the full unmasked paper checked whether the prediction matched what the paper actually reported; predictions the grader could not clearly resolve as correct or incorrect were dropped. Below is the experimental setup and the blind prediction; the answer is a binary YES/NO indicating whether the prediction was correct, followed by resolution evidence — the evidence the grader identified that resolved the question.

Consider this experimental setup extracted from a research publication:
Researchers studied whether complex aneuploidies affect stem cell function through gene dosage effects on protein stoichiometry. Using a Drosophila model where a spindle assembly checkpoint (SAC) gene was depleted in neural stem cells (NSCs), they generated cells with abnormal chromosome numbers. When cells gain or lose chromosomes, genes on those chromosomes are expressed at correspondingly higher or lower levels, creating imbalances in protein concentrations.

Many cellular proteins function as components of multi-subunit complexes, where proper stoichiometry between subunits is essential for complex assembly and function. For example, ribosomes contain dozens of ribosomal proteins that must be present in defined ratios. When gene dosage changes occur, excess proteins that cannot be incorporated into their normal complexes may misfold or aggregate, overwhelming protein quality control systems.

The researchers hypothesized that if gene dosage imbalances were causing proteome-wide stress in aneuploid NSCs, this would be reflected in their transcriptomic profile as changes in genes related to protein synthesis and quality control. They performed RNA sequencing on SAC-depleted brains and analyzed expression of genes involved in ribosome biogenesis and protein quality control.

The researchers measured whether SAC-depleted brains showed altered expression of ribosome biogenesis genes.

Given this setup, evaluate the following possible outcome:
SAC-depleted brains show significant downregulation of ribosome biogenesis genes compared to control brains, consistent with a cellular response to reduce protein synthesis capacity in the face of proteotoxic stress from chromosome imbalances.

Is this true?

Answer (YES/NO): YES